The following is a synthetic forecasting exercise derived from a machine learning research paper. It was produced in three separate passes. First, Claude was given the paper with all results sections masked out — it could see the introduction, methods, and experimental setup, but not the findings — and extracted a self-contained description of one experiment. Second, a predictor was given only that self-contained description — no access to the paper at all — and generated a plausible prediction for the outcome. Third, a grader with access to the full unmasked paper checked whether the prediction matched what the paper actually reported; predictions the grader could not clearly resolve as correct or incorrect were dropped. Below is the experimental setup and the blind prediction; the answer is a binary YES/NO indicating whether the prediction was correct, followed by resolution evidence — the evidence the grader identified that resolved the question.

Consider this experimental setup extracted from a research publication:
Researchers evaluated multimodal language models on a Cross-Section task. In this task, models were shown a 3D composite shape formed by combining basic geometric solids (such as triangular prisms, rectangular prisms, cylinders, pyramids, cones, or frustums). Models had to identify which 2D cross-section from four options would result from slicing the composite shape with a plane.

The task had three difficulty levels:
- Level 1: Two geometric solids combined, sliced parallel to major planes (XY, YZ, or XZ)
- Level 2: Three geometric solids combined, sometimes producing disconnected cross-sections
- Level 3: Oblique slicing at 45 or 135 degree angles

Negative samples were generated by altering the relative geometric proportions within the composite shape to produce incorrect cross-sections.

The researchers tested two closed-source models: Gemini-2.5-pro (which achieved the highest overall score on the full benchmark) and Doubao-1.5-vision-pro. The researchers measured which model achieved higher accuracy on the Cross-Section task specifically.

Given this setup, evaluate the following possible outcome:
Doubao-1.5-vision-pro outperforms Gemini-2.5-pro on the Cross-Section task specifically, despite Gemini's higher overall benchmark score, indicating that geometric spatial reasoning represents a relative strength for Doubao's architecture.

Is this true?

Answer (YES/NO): NO